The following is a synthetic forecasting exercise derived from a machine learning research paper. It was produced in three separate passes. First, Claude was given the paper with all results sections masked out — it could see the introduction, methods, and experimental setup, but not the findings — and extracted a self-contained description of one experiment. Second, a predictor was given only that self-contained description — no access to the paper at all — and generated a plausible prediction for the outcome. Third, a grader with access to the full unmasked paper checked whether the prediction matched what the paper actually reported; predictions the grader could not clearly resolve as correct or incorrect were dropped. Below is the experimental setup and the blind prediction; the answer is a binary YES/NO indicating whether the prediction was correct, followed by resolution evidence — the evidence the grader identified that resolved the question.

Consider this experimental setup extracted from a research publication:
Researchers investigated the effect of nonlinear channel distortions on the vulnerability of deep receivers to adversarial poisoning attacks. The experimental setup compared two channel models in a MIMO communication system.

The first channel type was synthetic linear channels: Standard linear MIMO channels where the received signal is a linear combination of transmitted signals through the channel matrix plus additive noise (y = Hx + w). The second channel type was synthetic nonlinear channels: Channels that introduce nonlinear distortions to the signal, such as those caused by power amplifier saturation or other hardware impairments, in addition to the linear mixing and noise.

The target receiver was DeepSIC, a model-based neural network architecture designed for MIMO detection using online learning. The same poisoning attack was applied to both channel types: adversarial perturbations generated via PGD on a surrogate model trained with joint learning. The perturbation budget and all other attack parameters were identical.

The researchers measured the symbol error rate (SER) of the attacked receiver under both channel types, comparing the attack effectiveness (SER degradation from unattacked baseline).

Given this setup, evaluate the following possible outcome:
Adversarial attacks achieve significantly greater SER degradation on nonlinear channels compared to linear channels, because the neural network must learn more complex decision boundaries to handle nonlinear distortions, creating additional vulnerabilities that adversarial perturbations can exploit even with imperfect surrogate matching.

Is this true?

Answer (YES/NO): YES